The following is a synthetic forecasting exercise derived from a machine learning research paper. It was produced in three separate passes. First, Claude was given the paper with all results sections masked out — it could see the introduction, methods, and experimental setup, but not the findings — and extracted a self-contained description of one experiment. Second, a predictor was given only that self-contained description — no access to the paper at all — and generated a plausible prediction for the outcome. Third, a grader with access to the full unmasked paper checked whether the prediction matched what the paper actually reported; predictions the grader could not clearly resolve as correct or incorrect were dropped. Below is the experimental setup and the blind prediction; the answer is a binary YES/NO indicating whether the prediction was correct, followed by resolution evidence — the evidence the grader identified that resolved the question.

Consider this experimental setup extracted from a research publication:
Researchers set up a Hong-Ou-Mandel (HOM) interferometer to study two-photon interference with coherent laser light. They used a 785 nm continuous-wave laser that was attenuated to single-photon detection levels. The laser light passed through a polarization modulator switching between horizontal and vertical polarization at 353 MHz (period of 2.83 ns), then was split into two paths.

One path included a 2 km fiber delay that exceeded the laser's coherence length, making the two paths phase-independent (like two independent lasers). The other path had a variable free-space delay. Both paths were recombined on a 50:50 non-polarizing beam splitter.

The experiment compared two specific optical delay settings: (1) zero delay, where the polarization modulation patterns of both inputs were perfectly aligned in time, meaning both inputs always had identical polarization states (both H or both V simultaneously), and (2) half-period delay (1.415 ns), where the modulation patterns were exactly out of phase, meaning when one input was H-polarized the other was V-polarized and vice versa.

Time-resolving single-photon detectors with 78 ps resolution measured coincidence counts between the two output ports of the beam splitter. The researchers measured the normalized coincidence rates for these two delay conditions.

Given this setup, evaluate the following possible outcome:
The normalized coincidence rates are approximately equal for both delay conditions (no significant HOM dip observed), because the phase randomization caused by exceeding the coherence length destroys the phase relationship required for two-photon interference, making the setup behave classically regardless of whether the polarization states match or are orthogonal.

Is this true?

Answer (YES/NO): NO